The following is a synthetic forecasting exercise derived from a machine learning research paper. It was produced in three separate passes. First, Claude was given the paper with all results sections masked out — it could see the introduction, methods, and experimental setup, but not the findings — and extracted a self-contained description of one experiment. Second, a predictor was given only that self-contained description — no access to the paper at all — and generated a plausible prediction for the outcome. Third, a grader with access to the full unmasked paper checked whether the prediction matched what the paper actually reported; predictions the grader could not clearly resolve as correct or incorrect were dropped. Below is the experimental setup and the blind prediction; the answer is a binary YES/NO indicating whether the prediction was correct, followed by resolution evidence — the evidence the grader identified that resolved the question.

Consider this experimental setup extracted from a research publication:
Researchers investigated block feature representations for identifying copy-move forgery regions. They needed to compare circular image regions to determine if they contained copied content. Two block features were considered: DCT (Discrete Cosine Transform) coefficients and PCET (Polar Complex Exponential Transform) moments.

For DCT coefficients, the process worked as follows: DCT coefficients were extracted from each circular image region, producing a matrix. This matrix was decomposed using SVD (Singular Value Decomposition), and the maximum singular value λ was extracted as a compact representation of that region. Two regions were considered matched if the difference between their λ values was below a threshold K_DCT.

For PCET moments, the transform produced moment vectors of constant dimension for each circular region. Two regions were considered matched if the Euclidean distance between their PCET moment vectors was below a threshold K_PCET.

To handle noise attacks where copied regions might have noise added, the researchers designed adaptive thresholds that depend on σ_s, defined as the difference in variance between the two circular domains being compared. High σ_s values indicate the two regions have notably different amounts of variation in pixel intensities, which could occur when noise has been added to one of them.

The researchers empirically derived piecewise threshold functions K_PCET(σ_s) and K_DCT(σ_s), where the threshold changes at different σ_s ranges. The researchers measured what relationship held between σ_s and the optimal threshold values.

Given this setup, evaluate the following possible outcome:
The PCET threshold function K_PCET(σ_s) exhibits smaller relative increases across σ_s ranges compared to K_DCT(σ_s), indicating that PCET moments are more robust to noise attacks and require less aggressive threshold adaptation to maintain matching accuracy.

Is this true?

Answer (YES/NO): NO